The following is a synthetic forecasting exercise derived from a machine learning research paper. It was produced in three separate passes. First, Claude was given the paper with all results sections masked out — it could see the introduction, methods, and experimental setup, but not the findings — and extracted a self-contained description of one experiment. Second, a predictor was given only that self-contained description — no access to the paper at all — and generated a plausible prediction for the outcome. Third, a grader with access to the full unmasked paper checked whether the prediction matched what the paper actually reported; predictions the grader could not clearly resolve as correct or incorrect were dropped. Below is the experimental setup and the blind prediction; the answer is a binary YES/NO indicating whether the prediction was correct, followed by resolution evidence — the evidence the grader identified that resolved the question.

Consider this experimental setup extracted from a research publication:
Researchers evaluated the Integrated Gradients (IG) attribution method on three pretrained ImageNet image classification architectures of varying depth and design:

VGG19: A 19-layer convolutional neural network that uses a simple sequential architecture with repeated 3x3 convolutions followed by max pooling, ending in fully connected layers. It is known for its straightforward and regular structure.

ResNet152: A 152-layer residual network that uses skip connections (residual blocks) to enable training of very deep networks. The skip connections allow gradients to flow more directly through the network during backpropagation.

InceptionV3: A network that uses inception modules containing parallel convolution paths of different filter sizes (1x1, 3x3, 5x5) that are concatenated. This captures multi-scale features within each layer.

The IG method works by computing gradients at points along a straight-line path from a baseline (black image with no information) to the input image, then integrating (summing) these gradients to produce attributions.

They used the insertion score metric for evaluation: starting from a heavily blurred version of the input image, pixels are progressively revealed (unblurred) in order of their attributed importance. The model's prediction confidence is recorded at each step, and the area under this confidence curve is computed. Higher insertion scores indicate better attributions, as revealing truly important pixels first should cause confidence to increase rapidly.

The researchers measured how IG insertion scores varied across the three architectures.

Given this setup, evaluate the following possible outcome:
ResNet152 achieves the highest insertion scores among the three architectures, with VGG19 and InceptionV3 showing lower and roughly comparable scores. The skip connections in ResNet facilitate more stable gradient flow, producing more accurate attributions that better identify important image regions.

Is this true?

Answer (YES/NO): NO